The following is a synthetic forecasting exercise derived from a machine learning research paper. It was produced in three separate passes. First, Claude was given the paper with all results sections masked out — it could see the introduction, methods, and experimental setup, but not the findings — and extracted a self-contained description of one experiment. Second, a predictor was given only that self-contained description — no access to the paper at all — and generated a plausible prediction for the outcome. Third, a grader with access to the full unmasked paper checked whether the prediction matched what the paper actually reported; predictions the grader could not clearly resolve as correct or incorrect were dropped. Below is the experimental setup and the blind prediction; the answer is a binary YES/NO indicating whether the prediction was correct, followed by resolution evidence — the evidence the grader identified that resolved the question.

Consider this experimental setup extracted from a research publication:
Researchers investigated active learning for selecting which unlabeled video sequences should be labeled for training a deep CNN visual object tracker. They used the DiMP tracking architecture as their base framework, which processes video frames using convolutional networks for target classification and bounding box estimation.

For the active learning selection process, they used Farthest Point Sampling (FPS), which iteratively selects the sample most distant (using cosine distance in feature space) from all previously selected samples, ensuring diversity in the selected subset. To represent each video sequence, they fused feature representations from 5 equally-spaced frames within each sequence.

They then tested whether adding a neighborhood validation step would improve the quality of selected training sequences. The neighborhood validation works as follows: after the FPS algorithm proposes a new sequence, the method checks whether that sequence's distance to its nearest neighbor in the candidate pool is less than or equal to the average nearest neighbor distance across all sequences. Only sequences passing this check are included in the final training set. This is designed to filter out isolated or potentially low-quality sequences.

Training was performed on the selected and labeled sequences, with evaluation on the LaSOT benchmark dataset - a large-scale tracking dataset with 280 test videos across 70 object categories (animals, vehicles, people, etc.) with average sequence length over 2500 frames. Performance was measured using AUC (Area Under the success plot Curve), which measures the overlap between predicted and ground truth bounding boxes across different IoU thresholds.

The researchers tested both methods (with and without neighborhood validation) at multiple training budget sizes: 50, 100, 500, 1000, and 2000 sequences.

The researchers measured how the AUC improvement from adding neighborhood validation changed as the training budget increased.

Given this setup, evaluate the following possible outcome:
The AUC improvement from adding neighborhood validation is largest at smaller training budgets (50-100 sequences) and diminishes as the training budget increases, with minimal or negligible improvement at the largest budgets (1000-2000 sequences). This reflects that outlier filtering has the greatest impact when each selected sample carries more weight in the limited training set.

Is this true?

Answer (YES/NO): NO